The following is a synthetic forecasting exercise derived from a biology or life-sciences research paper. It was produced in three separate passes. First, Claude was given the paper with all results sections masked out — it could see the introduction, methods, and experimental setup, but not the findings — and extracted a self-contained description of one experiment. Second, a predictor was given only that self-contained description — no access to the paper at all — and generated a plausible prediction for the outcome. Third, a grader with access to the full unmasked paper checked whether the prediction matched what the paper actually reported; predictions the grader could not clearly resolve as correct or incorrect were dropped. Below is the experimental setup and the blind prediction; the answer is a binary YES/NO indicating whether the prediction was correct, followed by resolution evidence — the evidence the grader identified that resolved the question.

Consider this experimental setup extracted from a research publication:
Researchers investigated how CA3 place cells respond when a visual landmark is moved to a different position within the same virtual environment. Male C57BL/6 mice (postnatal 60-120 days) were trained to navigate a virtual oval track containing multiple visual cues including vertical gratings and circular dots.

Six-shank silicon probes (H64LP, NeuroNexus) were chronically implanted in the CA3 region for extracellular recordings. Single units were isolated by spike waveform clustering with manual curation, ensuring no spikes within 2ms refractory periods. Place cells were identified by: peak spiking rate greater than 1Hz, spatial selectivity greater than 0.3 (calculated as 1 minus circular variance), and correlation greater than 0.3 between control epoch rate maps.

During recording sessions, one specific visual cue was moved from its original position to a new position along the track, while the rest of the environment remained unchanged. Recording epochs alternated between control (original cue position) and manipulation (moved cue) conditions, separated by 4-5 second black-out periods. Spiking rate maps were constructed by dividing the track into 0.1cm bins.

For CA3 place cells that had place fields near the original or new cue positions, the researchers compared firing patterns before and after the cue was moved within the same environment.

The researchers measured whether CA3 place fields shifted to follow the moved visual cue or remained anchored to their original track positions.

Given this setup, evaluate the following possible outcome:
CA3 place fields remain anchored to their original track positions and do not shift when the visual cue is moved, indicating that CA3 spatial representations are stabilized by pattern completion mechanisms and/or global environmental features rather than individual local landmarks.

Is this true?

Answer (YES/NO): NO